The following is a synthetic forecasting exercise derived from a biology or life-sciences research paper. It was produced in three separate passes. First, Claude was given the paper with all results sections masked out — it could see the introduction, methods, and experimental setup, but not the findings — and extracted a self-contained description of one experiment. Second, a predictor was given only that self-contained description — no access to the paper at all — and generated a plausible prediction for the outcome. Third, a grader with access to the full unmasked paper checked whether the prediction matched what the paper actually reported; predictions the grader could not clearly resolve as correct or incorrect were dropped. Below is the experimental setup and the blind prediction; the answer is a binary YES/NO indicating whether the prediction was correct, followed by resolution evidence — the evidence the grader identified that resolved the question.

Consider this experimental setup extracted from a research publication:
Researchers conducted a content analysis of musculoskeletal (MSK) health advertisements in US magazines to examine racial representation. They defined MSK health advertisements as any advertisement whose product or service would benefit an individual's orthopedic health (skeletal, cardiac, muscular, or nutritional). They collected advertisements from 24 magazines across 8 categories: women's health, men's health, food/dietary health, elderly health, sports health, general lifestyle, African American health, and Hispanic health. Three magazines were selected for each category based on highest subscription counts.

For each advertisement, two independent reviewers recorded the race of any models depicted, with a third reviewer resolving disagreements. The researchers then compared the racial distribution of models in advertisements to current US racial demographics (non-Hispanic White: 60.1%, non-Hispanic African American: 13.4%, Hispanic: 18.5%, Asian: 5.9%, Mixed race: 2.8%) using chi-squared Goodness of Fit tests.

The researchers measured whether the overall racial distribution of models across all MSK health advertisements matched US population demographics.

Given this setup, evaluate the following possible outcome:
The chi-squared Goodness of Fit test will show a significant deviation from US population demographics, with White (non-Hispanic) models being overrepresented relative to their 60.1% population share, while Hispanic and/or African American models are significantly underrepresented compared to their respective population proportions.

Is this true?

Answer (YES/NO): YES